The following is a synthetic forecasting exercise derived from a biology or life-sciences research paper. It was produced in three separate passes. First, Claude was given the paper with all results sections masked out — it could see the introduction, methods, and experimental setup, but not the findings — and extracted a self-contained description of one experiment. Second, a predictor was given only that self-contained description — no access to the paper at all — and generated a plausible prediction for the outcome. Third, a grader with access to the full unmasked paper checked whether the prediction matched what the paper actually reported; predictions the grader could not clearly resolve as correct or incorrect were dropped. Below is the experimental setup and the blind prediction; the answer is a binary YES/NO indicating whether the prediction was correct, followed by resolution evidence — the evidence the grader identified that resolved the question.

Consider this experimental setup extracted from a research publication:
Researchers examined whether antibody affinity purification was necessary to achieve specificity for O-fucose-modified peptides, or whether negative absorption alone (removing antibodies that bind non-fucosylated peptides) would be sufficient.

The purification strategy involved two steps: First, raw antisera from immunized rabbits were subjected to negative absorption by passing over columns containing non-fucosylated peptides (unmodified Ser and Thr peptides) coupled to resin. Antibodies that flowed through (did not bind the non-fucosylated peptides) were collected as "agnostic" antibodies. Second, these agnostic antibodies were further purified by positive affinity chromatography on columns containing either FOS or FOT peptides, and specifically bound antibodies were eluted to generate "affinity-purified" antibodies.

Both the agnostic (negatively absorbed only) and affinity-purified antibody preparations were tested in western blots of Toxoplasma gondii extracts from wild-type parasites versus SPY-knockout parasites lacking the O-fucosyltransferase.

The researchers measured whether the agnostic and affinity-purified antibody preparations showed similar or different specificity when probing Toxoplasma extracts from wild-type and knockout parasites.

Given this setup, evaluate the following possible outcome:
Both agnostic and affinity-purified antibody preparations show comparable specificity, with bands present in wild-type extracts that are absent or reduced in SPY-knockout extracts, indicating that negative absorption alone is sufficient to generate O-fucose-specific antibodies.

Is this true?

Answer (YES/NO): NO